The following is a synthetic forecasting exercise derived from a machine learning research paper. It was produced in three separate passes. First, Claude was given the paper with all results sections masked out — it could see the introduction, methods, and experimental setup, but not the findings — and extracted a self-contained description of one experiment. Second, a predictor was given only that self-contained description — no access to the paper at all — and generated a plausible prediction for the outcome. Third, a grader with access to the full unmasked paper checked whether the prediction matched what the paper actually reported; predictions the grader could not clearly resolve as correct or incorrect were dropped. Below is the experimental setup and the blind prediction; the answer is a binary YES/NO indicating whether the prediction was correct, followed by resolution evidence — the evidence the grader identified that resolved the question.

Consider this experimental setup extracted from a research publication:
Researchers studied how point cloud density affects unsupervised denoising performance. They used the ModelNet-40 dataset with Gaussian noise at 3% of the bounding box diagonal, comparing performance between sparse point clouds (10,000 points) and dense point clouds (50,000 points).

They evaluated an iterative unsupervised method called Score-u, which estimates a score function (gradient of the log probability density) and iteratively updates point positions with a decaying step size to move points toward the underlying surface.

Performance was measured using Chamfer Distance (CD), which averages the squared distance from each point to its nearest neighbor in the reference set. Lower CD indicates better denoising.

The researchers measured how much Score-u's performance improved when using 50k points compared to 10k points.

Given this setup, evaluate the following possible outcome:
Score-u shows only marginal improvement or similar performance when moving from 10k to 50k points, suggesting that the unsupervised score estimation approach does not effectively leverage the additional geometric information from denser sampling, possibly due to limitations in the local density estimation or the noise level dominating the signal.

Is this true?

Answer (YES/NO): NO